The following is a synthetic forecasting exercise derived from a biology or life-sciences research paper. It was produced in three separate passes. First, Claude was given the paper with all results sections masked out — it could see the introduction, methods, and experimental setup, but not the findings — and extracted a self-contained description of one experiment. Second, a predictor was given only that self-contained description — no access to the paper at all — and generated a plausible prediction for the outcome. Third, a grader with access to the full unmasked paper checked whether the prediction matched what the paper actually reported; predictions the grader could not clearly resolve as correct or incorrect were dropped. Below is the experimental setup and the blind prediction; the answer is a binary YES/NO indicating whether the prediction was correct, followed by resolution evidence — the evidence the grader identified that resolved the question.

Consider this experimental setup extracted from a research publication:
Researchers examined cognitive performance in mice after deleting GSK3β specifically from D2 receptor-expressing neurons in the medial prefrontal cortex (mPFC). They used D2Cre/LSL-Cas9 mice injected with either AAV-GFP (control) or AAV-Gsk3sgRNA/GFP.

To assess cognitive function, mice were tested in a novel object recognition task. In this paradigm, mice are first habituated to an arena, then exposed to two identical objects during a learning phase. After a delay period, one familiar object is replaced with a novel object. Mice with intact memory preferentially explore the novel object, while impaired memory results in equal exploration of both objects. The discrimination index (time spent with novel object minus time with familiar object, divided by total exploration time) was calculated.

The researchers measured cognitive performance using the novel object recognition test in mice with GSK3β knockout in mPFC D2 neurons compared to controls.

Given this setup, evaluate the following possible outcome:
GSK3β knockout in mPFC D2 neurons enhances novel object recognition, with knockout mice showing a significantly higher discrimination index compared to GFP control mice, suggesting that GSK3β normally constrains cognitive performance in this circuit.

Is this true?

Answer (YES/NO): NO